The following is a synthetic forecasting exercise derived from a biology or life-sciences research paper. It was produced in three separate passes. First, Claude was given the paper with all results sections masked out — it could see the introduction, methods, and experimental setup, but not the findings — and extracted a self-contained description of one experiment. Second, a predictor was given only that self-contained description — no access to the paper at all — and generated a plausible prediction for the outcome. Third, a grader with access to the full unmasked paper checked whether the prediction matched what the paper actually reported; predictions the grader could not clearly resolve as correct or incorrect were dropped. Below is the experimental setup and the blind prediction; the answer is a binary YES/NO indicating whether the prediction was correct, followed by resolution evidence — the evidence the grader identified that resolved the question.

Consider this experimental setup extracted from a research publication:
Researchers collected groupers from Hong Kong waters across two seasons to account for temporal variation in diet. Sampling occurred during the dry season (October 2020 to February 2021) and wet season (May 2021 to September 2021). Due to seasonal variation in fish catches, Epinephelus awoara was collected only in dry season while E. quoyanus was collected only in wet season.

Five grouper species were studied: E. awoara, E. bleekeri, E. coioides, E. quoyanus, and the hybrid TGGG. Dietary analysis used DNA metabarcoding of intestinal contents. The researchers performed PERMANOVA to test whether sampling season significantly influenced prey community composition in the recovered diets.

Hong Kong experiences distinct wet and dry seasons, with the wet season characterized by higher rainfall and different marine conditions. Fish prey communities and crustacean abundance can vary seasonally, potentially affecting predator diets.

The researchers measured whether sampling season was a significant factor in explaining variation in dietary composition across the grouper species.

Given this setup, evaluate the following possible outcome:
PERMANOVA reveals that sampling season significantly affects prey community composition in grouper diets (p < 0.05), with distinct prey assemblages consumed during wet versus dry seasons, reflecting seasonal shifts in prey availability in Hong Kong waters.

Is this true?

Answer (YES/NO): NO